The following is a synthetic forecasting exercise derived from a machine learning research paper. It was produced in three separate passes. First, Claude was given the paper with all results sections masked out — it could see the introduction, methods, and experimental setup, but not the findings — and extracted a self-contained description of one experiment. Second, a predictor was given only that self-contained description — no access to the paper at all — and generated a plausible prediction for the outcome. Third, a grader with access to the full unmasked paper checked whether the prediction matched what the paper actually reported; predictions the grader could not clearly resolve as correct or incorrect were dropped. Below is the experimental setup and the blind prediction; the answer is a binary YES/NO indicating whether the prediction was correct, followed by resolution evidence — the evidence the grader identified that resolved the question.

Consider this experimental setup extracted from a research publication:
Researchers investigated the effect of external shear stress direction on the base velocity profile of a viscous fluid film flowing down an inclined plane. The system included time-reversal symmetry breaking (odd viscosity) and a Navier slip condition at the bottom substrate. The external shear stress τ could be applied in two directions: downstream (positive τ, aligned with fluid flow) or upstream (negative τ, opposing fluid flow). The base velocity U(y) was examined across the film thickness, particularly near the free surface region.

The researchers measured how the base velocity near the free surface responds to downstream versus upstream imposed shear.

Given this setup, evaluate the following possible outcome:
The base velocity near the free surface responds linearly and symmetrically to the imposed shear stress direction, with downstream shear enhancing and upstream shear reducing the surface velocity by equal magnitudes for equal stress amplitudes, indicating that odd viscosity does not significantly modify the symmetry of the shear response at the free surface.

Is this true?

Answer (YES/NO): YES